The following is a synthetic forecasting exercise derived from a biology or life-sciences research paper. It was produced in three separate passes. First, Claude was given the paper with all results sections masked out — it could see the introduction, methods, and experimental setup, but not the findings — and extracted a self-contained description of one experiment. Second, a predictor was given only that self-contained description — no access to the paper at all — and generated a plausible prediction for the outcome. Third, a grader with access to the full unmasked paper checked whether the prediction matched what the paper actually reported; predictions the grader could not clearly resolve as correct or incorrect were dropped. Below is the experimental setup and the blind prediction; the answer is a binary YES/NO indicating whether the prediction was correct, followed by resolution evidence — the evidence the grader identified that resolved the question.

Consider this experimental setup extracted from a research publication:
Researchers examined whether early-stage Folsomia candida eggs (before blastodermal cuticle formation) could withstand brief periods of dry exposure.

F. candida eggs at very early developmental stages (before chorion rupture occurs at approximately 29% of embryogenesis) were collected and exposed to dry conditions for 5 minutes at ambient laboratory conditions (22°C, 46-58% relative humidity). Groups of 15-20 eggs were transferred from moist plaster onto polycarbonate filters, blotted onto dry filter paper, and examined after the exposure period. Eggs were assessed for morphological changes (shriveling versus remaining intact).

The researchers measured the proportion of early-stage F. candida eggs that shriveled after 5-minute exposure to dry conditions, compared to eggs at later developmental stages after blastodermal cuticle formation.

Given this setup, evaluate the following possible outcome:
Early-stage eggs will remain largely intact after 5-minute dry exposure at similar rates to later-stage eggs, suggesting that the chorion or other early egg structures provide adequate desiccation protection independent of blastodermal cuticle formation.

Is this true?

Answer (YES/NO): NO